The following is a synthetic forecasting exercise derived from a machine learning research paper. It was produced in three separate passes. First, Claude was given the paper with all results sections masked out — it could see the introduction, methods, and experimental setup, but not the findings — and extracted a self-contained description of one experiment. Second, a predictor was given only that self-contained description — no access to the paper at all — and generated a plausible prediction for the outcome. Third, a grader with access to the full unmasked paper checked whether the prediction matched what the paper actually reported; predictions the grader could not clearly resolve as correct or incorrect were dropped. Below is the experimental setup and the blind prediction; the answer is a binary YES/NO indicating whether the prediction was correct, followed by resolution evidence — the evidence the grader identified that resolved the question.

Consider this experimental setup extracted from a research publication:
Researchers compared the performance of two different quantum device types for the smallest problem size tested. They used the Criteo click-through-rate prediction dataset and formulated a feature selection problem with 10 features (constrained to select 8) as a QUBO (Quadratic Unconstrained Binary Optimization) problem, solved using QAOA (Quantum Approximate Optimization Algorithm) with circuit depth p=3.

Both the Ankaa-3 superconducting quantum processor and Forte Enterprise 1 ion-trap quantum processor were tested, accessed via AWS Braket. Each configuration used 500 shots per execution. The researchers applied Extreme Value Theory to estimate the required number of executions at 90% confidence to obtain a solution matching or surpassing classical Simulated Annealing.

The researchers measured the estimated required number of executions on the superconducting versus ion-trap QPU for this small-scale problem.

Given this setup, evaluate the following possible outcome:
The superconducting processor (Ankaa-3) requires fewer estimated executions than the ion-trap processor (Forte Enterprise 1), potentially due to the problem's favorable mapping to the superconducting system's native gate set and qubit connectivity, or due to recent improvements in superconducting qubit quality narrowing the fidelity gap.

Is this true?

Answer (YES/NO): YES